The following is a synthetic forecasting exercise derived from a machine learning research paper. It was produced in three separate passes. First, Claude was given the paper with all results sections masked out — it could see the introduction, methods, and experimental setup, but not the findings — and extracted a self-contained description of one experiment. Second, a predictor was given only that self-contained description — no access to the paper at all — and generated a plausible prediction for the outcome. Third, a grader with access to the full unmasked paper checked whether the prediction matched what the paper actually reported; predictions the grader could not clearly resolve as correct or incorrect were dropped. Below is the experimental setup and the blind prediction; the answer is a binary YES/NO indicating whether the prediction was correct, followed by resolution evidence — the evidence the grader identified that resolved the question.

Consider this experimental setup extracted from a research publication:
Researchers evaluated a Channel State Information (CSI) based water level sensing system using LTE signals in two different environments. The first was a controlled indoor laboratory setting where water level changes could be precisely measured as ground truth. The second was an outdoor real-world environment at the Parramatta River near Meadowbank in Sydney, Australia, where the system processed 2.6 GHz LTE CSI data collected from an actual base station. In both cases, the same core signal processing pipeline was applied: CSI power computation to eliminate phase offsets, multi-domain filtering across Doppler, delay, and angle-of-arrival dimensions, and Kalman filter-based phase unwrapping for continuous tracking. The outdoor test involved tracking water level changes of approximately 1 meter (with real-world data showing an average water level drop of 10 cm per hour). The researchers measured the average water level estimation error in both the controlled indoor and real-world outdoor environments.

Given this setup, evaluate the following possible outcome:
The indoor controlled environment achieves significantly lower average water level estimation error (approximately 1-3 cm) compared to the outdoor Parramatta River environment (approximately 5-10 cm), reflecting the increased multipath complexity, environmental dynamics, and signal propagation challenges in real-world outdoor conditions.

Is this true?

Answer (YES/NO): NO